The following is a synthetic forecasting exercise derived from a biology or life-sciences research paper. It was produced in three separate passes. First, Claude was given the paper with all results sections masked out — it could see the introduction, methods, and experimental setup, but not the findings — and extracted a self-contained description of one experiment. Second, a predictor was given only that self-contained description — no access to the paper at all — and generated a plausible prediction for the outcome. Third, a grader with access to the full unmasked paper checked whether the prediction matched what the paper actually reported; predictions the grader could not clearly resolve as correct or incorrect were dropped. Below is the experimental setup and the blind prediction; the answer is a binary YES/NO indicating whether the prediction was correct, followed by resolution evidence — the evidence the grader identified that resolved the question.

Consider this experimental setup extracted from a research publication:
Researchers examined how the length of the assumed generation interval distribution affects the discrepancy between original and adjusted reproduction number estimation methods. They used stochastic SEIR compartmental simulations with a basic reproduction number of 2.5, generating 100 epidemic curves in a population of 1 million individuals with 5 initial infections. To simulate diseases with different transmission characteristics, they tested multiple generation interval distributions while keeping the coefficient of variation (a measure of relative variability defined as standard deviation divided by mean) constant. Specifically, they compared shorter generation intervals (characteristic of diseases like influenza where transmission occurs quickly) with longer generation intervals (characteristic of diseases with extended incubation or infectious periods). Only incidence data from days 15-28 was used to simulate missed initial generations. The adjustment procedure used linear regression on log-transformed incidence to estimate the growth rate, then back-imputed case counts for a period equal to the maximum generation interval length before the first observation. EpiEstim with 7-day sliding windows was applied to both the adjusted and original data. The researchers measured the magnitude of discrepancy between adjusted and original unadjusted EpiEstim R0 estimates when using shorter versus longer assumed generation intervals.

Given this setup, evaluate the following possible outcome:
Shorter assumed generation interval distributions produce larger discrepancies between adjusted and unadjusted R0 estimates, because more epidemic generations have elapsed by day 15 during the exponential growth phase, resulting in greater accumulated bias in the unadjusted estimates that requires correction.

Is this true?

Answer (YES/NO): NO